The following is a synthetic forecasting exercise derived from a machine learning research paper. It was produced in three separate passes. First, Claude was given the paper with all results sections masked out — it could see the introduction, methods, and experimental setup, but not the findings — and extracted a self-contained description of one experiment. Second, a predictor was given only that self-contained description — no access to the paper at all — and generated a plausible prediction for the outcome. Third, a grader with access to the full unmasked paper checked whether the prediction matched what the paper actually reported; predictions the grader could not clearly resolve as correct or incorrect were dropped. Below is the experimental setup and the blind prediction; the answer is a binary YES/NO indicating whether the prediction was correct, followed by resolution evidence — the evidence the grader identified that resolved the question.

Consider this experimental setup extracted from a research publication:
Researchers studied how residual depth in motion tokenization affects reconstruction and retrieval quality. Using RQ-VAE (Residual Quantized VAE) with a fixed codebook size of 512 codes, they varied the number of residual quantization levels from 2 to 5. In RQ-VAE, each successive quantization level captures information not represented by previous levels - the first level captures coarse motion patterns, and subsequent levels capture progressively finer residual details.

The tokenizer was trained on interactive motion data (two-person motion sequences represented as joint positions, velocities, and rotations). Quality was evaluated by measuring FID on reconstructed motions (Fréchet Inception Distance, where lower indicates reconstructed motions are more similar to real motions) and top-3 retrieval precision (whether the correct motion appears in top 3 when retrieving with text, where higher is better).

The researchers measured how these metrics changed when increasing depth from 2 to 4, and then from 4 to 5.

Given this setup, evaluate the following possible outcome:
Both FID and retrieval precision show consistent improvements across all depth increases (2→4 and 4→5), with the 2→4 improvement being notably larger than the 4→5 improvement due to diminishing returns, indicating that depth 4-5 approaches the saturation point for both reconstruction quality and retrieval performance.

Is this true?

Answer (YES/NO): NO